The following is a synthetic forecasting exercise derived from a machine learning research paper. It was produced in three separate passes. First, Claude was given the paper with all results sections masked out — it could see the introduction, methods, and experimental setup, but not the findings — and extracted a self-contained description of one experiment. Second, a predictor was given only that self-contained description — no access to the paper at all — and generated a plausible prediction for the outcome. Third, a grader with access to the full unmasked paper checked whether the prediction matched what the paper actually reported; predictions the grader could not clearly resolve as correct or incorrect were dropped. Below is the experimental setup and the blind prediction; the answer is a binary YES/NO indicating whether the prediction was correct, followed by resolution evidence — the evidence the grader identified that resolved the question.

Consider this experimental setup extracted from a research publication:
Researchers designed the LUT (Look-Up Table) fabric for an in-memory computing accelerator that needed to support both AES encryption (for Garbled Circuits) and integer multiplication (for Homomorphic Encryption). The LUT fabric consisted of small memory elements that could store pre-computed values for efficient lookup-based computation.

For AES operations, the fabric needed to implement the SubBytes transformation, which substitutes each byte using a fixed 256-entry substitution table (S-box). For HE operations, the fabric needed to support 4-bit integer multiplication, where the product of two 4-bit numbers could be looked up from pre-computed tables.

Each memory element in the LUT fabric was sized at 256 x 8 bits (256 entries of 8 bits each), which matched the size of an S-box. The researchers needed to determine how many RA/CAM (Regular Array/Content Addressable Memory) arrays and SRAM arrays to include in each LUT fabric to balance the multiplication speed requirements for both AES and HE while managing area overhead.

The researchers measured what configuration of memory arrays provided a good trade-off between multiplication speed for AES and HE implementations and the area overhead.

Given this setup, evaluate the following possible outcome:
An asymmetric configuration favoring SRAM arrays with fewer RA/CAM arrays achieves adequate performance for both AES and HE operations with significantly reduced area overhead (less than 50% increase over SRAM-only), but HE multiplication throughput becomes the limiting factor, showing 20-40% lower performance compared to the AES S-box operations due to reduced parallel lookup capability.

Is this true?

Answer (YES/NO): NO